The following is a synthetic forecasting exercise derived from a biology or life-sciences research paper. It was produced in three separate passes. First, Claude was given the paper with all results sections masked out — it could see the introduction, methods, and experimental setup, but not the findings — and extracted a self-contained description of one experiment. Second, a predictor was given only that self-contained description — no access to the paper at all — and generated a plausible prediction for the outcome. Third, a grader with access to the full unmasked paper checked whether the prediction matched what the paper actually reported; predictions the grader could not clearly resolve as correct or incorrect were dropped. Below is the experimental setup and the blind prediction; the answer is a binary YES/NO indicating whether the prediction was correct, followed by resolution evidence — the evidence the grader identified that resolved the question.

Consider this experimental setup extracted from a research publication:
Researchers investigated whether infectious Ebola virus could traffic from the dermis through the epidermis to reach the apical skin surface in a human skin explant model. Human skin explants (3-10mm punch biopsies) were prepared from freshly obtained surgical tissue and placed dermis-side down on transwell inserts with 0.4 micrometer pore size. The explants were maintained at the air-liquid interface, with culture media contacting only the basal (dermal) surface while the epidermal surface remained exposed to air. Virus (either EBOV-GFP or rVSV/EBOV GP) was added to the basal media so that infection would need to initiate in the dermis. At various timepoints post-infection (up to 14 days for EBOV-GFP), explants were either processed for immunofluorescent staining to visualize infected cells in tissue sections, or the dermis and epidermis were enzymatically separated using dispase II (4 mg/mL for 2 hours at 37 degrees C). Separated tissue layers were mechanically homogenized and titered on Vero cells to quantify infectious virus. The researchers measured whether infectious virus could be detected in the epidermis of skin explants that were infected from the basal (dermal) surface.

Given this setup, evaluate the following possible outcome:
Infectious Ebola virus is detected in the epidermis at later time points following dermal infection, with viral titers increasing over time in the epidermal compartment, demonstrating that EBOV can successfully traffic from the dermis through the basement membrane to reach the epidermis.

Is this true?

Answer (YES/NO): YES